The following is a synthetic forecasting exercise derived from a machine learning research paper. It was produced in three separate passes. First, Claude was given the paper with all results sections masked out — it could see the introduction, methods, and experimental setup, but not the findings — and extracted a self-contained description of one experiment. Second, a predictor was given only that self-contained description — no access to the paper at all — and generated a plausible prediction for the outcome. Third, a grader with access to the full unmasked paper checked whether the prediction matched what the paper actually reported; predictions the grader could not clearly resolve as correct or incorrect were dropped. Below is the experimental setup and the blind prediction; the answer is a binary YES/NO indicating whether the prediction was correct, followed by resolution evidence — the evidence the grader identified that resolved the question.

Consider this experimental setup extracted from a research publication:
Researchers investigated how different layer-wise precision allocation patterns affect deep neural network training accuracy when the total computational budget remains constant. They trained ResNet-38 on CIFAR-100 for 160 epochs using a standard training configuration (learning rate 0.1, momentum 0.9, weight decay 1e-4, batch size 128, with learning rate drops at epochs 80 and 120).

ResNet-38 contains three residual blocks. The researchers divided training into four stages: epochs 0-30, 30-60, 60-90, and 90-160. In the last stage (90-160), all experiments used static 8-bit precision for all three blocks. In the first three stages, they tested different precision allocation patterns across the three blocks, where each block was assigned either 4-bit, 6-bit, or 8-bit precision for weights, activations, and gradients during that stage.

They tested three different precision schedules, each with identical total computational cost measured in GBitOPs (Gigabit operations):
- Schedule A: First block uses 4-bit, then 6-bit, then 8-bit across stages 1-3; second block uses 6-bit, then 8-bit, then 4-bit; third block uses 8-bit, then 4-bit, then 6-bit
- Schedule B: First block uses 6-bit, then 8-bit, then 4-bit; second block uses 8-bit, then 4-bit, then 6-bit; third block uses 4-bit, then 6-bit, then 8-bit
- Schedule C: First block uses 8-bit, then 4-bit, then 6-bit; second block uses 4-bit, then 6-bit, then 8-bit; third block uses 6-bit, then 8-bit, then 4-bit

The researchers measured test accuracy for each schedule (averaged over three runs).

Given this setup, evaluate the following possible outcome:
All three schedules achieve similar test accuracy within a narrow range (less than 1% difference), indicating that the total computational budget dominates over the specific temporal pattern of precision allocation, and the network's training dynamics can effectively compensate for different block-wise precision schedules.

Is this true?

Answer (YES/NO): NO